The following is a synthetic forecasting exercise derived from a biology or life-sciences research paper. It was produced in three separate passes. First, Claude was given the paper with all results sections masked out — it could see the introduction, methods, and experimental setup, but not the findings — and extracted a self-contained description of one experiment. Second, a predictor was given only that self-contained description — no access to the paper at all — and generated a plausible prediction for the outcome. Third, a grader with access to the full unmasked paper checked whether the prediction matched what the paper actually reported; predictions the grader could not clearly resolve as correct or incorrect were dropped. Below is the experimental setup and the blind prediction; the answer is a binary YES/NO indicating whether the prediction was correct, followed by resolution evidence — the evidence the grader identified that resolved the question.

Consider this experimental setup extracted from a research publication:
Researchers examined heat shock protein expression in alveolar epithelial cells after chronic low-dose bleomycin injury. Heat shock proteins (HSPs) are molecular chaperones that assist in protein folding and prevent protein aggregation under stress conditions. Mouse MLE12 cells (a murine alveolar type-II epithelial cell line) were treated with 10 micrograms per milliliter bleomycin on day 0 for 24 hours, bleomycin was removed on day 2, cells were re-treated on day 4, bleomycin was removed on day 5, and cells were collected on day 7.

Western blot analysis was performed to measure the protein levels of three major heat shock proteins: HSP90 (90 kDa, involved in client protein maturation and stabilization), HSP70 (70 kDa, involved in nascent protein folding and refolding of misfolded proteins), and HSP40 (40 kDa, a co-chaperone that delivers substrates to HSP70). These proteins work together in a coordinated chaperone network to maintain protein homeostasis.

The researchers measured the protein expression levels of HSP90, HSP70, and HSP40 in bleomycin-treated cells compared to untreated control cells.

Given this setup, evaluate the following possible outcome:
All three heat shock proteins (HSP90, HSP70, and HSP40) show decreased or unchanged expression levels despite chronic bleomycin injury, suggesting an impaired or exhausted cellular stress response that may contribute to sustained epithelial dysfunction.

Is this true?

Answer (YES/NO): YES